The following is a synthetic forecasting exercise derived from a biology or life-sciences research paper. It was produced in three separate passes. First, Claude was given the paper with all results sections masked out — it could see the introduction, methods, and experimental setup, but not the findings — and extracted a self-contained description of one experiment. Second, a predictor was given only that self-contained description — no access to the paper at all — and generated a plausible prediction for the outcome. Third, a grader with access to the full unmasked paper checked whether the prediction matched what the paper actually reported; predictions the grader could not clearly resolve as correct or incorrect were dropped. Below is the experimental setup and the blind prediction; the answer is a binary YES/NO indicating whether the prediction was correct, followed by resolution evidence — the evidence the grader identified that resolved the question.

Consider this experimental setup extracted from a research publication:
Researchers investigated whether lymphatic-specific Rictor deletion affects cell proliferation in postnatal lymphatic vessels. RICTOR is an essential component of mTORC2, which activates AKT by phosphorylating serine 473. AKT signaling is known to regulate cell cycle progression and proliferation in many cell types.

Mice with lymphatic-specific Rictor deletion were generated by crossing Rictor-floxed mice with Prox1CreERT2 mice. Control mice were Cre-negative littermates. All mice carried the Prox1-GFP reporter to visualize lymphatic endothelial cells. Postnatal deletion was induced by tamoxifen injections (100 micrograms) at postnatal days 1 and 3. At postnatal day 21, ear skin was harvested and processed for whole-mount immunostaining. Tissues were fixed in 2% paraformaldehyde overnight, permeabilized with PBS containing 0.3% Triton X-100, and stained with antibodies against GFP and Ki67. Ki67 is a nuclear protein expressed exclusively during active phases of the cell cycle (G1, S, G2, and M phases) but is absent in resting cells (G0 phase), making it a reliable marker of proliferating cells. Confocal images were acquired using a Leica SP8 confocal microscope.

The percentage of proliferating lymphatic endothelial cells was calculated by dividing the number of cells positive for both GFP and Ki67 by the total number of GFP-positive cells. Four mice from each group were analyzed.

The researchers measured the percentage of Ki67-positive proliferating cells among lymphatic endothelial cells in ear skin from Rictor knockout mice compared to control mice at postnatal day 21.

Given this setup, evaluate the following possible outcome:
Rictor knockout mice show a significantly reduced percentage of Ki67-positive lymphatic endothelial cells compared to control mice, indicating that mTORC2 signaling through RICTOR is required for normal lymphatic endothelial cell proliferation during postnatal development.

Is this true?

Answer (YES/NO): NO